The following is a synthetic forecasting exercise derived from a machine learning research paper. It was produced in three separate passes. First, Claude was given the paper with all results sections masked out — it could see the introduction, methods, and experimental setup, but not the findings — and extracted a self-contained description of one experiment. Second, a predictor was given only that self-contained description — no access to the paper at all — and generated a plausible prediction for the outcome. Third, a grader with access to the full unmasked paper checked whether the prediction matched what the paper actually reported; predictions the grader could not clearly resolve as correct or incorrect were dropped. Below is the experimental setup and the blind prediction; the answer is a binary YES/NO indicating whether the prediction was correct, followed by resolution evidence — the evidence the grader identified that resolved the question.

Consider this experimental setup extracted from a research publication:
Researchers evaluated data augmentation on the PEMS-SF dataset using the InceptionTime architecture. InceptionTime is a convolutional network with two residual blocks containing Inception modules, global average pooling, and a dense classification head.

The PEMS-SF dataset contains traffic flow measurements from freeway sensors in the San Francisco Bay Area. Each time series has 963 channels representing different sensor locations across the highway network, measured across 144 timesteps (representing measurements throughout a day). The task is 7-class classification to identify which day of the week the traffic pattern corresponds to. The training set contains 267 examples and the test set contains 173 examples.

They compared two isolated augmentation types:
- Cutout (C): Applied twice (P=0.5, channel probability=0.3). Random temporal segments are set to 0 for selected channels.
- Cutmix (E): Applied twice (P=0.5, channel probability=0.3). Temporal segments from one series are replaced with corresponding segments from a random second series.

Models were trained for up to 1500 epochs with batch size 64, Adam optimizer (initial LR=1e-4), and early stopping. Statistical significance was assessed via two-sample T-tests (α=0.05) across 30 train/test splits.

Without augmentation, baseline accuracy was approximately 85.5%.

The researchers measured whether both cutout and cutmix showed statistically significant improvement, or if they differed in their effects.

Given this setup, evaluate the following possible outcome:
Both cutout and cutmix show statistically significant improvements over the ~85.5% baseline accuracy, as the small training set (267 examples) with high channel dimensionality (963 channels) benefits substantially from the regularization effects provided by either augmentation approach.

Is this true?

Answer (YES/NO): YES